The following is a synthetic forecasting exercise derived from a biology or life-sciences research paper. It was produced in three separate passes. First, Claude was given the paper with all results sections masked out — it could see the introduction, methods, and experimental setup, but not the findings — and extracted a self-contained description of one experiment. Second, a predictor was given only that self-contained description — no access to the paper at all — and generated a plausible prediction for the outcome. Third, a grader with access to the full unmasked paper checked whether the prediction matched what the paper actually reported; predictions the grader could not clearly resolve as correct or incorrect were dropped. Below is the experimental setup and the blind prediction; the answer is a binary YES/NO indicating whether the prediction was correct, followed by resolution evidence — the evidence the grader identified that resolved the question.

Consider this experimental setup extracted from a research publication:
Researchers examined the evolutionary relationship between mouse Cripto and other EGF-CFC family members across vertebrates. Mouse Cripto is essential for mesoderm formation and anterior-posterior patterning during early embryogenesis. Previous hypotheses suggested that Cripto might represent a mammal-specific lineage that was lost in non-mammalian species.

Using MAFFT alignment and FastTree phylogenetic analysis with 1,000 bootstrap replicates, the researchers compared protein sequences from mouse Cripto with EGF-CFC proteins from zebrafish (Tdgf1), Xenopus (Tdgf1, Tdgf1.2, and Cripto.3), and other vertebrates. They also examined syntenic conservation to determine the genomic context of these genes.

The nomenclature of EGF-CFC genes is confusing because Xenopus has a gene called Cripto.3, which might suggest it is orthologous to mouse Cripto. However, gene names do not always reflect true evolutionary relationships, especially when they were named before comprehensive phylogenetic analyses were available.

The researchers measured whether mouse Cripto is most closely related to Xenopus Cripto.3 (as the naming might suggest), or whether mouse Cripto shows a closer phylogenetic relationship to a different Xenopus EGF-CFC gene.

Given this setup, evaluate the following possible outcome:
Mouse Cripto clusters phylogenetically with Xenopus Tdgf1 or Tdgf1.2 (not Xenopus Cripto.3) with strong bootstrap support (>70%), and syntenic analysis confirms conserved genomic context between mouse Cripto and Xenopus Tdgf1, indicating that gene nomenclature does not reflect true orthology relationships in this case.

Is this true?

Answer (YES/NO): NO